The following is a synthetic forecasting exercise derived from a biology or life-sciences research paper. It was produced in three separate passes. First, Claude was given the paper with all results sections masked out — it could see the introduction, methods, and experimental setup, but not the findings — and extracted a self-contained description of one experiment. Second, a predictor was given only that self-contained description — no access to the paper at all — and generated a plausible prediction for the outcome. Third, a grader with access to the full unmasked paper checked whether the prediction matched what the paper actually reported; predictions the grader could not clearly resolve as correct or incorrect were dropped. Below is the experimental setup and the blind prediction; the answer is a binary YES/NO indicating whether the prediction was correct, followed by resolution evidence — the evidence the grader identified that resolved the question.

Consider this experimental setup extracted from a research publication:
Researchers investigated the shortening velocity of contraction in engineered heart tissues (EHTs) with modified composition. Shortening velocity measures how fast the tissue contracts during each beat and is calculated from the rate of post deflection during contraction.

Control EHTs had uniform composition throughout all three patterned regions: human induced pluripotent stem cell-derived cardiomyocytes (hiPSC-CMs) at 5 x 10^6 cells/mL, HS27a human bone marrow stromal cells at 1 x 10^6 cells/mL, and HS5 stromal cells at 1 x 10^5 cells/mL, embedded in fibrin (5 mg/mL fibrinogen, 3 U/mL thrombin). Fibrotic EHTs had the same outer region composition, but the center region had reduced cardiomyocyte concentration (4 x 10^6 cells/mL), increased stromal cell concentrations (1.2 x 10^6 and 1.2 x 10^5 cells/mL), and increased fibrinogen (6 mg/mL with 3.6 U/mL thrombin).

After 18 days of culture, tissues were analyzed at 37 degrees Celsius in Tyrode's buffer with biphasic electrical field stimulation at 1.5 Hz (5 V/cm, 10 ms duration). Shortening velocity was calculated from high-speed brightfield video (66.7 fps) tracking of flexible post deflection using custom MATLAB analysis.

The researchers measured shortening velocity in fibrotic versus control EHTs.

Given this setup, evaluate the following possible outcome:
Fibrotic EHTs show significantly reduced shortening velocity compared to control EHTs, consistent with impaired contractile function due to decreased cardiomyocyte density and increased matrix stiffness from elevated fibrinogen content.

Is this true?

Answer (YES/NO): NO